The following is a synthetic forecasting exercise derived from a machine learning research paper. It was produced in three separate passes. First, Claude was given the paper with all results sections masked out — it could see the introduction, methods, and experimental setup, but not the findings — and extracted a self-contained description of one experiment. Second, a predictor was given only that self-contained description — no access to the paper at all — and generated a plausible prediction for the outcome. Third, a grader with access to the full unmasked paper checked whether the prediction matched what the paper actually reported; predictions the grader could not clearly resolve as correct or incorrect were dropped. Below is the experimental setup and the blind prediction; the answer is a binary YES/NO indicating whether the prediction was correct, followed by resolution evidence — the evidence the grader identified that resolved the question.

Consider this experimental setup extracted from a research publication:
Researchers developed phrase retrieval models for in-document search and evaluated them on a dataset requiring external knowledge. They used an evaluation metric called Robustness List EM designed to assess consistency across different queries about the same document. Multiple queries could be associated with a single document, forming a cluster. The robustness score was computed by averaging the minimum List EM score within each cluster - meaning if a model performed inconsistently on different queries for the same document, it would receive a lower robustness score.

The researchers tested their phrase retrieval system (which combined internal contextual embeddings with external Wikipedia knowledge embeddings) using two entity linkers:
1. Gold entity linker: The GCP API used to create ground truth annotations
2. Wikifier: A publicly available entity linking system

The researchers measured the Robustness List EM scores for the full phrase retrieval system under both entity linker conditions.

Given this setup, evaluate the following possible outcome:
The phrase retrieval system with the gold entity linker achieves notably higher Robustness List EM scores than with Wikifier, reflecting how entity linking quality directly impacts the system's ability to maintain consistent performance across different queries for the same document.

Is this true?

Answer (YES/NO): YES